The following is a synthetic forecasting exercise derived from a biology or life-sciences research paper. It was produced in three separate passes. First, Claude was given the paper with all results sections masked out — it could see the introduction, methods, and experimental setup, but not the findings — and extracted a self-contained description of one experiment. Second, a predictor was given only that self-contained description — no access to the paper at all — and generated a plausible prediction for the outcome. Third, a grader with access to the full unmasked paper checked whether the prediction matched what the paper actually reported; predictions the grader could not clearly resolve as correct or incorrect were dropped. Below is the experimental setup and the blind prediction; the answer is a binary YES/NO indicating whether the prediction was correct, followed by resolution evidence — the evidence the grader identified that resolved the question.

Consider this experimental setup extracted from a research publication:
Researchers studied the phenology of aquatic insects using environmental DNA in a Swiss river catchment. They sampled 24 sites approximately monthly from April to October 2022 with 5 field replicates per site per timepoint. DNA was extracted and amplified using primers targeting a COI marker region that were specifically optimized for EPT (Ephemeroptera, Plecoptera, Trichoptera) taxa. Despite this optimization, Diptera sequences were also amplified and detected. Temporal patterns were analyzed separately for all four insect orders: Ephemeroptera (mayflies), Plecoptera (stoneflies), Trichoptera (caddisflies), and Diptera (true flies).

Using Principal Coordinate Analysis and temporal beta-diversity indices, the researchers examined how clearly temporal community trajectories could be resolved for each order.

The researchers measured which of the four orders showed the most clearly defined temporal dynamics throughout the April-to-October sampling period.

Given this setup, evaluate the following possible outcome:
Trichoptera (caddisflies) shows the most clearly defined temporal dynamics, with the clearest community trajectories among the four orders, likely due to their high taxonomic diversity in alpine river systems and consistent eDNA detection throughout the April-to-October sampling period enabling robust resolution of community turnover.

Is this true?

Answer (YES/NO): NO